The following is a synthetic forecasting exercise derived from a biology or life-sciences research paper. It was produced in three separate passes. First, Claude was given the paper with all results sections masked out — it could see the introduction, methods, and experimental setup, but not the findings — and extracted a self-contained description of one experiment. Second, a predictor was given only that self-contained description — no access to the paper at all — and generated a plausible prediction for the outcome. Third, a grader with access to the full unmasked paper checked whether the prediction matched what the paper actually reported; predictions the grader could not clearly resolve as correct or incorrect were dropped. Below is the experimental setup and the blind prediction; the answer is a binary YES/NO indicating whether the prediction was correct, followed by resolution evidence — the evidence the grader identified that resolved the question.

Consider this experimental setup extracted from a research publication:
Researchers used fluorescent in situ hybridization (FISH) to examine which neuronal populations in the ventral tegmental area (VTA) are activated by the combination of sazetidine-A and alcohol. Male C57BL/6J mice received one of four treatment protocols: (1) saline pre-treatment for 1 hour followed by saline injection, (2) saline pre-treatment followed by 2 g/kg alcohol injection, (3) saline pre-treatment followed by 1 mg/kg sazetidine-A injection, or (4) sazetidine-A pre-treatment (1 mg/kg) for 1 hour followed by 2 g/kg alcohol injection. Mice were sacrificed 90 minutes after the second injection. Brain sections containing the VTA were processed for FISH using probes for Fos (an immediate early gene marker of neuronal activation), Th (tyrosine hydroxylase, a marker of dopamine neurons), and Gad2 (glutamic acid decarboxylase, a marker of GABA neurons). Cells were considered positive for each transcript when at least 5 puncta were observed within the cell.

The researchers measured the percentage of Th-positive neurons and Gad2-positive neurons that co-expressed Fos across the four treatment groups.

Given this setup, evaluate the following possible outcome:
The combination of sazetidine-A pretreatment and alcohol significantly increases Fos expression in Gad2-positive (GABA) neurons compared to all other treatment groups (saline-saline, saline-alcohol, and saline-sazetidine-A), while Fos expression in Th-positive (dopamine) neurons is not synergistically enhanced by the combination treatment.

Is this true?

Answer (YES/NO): NO